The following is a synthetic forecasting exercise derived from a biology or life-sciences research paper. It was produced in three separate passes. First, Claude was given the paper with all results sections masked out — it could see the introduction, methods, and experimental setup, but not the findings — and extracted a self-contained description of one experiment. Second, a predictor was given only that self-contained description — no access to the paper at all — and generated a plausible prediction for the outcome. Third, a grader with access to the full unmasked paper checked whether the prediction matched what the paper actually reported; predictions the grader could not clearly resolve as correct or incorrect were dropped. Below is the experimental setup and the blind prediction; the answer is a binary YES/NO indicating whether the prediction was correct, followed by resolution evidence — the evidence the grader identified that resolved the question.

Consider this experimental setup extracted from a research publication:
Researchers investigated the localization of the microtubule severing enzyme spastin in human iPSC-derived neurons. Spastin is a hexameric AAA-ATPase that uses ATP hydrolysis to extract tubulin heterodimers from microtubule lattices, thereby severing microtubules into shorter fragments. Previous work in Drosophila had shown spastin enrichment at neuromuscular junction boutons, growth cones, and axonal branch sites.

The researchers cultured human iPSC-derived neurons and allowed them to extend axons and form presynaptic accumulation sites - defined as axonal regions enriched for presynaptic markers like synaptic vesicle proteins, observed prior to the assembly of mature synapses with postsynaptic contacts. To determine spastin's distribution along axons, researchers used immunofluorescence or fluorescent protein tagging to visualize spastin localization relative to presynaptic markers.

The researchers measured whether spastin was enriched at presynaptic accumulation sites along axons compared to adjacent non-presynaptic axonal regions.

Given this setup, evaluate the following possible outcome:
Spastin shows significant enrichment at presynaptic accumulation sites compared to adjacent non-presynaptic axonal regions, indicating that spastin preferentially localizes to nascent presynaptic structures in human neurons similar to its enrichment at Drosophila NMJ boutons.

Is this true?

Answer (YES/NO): YES